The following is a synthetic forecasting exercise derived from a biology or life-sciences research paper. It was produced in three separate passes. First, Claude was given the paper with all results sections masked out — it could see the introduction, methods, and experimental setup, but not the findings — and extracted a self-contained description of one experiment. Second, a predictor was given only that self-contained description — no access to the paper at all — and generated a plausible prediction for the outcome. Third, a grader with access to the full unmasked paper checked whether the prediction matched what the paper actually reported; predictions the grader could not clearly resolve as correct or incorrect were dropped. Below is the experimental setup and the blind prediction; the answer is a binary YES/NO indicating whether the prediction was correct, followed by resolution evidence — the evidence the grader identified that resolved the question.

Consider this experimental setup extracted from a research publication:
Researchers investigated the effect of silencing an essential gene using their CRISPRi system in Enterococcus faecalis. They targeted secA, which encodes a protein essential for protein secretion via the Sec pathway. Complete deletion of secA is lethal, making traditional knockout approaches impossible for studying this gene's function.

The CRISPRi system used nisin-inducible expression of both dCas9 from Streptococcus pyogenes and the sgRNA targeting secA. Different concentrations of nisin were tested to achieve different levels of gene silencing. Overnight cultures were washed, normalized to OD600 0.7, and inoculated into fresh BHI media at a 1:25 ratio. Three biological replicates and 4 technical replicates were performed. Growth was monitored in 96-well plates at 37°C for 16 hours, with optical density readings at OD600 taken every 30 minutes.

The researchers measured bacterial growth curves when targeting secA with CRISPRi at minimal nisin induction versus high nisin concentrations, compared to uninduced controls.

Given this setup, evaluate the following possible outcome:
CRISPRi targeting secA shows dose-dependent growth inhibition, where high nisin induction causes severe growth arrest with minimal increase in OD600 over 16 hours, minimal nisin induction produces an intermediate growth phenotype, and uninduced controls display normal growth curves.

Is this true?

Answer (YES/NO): NO